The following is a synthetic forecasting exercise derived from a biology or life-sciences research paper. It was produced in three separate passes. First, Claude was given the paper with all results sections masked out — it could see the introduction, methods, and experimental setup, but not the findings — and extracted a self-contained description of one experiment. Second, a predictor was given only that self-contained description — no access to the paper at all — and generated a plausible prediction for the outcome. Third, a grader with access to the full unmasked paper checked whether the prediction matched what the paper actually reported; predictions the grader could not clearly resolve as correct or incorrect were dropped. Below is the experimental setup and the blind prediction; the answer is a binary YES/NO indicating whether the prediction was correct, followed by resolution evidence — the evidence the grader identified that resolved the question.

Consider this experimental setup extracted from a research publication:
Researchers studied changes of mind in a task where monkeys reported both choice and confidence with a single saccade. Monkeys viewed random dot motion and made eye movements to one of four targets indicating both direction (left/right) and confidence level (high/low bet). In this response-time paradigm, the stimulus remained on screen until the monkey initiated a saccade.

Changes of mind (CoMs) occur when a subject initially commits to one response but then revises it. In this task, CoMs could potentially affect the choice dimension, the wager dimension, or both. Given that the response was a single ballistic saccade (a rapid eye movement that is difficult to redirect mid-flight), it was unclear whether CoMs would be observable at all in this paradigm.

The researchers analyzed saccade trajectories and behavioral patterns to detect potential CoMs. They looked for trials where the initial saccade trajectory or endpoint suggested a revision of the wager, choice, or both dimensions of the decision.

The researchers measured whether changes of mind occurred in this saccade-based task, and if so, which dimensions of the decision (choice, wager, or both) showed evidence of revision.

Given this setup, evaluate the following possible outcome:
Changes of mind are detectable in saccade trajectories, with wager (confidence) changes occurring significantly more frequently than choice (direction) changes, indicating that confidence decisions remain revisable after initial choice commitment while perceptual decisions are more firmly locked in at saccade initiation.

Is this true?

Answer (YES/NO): NO